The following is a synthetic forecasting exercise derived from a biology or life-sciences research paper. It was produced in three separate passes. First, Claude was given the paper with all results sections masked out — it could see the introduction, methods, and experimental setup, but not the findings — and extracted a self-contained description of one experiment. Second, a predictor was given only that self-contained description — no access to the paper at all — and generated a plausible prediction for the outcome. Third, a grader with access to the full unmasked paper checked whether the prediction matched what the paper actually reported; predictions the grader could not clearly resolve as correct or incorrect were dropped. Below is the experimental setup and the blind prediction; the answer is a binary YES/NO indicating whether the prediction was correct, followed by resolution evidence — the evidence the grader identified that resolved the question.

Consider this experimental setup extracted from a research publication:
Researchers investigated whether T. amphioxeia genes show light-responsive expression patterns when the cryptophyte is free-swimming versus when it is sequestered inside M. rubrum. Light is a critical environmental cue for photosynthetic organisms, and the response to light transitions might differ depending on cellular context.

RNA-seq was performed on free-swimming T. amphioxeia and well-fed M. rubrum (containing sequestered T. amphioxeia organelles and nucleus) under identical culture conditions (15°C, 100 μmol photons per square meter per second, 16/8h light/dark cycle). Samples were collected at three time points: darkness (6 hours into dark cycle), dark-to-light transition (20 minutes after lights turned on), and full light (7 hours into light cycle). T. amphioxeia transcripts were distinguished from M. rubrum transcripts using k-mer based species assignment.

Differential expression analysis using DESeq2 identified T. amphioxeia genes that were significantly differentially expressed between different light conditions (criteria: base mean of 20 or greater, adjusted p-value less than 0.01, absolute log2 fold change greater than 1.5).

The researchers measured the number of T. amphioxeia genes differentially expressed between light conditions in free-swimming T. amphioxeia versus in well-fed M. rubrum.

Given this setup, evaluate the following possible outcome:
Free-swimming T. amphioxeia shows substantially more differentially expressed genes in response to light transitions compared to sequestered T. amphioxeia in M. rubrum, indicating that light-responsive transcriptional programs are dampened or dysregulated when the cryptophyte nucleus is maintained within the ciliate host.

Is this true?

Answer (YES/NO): YES